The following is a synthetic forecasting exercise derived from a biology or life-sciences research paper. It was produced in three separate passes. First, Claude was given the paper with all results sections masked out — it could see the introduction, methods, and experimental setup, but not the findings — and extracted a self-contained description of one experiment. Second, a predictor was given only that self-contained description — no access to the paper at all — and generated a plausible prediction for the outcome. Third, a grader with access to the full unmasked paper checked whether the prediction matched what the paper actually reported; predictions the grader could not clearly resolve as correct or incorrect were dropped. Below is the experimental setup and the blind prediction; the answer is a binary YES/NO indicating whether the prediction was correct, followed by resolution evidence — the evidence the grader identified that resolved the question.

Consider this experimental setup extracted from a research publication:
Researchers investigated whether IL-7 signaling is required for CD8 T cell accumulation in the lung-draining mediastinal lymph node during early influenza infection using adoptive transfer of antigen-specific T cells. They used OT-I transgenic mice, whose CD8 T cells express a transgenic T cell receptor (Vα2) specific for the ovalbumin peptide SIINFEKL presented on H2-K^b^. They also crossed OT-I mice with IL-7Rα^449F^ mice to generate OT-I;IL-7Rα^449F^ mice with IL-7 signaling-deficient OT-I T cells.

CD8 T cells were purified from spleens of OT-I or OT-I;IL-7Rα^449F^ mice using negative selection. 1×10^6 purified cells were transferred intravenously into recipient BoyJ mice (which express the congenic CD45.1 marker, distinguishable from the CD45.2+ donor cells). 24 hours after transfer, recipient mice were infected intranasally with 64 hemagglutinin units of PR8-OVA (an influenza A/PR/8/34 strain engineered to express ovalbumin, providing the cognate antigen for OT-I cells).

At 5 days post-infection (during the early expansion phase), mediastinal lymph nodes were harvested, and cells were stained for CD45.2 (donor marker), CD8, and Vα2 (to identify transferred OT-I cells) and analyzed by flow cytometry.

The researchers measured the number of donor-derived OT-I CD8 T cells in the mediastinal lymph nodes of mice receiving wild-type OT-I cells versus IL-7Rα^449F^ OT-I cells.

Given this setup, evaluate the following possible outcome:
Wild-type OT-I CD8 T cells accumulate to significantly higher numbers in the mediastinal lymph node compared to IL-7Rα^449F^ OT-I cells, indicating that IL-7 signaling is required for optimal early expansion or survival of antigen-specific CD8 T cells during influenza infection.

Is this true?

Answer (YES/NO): YES